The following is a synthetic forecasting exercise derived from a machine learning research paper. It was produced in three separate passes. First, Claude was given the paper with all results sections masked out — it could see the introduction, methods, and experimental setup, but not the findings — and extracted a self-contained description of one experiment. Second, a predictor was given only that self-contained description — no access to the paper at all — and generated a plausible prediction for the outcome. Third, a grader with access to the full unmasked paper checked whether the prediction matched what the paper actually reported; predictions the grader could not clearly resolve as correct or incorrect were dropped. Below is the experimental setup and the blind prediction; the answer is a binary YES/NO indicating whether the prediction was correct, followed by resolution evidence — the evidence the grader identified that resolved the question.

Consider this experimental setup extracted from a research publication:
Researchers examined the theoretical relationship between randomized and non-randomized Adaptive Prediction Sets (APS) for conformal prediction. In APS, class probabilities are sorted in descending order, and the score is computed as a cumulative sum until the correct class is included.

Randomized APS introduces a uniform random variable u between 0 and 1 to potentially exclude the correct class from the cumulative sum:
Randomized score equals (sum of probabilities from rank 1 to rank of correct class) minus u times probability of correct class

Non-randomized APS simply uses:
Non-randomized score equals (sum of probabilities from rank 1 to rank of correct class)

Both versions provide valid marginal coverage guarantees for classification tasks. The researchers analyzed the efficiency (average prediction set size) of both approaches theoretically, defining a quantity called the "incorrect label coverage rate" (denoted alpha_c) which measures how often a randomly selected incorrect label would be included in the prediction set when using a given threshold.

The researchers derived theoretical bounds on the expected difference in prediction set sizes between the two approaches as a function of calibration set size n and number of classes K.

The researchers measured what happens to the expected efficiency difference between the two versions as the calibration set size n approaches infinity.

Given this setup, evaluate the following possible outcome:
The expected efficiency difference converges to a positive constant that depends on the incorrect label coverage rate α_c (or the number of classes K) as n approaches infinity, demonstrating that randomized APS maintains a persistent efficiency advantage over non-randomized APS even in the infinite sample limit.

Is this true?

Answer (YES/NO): YES